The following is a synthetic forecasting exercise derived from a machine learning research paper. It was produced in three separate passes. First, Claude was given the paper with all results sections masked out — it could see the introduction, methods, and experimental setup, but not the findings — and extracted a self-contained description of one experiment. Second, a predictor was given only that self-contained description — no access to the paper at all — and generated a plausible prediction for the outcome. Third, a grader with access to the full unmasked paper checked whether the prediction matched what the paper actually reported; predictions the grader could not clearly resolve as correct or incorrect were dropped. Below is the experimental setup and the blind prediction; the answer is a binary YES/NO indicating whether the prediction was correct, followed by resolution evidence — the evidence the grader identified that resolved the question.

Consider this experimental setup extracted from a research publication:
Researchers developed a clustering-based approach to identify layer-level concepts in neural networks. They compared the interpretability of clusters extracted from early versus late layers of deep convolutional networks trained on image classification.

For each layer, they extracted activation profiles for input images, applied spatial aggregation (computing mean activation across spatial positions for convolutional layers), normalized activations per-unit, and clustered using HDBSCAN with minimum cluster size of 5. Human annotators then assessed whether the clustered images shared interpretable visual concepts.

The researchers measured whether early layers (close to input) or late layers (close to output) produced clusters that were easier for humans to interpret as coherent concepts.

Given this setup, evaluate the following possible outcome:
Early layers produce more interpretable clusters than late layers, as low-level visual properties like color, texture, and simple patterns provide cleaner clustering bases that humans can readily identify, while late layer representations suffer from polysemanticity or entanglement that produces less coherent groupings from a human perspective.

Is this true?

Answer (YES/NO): NO